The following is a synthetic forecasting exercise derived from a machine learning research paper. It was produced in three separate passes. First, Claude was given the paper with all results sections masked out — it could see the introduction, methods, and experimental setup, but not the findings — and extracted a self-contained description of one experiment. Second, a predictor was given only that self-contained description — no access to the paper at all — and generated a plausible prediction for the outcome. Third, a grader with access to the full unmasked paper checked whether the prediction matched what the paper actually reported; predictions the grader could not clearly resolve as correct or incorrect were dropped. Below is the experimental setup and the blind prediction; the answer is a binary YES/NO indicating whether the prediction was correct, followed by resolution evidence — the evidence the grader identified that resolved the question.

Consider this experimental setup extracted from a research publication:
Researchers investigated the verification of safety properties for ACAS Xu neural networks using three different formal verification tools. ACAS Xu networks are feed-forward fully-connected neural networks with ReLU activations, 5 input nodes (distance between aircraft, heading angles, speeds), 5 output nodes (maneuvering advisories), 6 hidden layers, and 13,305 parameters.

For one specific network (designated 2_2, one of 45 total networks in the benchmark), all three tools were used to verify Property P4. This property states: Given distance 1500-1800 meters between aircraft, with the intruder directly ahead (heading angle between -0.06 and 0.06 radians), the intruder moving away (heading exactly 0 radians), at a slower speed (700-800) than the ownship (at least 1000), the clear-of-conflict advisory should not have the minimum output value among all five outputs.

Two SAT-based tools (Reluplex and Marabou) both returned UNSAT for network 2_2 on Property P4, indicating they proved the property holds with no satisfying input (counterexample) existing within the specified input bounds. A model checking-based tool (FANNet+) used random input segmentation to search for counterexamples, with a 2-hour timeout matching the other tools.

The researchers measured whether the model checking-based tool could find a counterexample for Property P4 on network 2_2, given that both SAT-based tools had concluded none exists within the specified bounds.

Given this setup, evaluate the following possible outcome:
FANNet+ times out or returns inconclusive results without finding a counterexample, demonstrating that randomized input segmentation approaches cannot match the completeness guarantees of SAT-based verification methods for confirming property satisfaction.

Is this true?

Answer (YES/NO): NO